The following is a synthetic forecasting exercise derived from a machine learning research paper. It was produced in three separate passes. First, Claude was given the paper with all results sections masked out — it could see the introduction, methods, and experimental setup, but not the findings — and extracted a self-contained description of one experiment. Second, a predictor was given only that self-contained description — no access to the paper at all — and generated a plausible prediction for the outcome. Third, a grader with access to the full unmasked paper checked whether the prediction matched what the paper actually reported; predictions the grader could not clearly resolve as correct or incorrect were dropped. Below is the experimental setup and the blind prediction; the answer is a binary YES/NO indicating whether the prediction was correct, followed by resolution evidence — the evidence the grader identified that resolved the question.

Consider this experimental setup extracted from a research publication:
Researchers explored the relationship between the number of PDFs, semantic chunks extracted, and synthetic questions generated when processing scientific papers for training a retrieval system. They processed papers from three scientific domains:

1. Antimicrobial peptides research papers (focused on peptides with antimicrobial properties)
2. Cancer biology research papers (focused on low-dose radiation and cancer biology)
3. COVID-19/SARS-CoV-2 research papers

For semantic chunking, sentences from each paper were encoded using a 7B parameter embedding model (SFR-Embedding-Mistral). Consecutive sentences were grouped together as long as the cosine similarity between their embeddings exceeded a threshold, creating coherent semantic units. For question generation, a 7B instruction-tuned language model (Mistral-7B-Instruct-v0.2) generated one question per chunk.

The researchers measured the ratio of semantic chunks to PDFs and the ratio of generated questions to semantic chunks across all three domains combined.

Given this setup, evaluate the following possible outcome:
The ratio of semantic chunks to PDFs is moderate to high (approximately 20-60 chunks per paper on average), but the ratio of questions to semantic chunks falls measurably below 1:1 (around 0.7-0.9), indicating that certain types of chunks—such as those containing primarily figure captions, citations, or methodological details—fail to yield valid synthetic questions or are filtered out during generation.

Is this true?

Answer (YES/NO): NO